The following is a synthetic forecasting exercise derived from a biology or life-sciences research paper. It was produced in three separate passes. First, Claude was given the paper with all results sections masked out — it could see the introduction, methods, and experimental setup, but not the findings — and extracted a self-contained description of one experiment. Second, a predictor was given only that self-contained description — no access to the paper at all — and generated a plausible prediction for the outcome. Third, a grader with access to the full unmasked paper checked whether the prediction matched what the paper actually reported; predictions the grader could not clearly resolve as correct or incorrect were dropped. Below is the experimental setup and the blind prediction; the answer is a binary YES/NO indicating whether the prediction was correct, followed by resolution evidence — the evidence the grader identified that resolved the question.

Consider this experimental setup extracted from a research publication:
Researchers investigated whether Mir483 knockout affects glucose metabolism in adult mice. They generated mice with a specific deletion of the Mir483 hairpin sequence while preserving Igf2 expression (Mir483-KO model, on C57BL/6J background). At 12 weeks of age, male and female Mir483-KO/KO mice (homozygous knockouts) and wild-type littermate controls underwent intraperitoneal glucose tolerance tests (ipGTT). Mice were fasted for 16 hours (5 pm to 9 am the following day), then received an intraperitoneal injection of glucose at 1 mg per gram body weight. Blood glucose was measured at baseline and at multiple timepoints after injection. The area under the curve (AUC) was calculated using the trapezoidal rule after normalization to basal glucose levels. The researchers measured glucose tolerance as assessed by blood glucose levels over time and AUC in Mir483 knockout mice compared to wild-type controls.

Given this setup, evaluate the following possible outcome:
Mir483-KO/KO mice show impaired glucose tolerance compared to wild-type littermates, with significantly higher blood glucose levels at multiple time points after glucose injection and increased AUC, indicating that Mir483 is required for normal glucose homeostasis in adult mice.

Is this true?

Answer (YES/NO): NO